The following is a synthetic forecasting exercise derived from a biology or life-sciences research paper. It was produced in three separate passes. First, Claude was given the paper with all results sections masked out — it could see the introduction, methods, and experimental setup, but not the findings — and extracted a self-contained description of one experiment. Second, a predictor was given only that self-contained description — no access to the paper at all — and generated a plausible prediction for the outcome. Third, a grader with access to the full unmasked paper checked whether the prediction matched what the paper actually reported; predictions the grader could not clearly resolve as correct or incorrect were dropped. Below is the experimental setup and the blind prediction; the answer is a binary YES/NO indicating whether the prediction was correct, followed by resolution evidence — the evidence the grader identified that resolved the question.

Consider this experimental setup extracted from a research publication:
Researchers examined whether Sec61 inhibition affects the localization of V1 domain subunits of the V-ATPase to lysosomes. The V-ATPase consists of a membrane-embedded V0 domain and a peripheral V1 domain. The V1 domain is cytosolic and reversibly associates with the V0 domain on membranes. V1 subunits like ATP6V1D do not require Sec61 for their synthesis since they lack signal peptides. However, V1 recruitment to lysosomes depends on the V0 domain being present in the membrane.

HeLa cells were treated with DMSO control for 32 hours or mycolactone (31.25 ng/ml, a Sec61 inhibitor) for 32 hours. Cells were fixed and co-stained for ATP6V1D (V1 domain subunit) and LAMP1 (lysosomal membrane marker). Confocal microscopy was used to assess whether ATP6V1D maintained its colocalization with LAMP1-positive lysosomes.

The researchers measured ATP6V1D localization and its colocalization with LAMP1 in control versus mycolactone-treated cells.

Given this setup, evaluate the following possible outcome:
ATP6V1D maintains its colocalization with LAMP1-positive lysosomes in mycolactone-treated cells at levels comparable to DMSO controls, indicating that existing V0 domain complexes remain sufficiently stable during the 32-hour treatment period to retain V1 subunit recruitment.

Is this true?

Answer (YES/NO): NO